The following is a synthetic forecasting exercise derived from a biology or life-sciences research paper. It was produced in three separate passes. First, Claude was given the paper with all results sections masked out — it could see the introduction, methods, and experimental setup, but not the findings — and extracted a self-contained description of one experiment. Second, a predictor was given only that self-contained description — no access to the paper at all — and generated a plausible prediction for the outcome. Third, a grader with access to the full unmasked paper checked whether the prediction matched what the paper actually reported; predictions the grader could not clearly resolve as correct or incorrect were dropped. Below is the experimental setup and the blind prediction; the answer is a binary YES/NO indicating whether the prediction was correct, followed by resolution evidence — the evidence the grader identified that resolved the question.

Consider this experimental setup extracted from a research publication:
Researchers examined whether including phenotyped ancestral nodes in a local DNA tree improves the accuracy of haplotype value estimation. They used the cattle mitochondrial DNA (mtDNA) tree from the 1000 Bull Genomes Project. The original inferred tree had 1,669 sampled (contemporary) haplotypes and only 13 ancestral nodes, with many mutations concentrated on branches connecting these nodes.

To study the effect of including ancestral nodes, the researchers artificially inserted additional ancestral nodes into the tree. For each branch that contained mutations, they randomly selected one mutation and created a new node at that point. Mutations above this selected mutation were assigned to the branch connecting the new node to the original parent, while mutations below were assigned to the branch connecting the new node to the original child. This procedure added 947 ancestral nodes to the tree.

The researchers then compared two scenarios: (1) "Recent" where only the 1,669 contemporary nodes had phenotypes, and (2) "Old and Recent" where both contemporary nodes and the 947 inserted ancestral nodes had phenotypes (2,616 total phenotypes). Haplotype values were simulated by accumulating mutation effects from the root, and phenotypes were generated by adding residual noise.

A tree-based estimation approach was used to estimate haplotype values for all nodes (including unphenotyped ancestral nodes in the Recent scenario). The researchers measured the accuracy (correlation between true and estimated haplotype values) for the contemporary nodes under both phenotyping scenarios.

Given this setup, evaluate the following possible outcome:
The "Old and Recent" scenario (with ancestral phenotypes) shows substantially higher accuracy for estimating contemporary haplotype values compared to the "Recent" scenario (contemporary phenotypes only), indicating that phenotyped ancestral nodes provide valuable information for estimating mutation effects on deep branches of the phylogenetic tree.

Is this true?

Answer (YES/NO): NO